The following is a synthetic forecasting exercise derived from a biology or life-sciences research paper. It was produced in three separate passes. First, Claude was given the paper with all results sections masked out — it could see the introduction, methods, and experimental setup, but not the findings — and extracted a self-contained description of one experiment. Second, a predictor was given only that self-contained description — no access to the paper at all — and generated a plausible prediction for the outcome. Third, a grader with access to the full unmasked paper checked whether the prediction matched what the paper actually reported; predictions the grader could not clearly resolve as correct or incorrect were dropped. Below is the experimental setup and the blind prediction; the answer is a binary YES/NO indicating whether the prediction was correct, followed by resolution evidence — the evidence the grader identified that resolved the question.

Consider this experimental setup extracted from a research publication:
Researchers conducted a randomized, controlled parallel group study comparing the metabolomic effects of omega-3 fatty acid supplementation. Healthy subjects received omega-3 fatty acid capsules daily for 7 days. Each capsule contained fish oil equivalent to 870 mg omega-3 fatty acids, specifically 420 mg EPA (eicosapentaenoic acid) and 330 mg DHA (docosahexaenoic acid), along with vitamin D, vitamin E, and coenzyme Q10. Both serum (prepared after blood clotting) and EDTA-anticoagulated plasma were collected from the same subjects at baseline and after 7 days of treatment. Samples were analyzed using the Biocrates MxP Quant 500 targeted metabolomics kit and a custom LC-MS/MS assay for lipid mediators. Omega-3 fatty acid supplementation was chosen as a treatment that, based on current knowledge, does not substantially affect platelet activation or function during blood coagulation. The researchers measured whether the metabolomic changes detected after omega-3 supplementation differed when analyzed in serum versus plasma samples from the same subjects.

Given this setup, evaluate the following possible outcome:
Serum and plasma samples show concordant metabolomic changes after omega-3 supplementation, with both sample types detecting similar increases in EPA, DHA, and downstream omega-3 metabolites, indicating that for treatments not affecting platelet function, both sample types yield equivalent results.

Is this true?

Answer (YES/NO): NO